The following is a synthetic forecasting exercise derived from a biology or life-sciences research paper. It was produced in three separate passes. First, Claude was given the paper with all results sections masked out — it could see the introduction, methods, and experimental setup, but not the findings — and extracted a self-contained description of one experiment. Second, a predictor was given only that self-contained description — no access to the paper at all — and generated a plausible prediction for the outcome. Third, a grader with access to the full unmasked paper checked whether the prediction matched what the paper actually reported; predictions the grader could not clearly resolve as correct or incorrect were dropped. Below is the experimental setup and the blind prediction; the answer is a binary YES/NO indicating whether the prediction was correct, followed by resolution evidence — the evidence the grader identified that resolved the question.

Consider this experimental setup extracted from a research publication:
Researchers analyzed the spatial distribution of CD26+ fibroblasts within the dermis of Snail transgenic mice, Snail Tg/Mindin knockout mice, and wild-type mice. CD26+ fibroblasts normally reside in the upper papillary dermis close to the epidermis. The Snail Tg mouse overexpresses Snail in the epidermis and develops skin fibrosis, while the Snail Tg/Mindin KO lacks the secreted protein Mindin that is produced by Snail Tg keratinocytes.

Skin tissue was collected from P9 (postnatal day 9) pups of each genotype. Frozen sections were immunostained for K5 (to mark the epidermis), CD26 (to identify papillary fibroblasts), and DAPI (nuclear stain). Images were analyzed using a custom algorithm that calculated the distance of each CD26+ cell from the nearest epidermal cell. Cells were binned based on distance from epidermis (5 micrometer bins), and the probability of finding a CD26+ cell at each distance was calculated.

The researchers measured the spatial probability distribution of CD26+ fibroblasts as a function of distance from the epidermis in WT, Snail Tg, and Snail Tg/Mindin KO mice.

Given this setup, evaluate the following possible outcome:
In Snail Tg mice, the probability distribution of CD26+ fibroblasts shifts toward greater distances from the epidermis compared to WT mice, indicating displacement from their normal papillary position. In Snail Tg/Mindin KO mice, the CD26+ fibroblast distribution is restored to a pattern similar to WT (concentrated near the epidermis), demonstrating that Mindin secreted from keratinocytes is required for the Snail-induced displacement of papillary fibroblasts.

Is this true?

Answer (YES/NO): NO